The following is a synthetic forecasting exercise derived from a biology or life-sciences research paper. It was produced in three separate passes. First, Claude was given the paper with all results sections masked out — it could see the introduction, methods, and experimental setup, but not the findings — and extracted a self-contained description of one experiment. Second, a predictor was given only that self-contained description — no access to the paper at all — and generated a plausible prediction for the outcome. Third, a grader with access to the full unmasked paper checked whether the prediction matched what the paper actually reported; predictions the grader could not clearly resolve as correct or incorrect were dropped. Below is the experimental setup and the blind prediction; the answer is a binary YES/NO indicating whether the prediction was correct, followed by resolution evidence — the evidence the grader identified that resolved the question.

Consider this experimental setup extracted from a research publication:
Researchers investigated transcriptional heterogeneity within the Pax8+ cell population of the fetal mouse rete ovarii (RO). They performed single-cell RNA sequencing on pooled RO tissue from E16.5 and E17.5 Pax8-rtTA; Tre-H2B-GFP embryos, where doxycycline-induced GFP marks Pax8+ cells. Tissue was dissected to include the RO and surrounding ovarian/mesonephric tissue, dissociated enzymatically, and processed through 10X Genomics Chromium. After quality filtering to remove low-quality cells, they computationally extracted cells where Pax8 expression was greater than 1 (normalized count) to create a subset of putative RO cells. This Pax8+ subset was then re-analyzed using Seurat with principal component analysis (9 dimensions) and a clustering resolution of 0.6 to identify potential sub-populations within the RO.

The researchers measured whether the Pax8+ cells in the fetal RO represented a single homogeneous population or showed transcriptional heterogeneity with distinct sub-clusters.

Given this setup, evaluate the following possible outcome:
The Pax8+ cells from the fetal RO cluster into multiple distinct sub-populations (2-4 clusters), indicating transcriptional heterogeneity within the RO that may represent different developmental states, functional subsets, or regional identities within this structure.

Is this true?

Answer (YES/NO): NO